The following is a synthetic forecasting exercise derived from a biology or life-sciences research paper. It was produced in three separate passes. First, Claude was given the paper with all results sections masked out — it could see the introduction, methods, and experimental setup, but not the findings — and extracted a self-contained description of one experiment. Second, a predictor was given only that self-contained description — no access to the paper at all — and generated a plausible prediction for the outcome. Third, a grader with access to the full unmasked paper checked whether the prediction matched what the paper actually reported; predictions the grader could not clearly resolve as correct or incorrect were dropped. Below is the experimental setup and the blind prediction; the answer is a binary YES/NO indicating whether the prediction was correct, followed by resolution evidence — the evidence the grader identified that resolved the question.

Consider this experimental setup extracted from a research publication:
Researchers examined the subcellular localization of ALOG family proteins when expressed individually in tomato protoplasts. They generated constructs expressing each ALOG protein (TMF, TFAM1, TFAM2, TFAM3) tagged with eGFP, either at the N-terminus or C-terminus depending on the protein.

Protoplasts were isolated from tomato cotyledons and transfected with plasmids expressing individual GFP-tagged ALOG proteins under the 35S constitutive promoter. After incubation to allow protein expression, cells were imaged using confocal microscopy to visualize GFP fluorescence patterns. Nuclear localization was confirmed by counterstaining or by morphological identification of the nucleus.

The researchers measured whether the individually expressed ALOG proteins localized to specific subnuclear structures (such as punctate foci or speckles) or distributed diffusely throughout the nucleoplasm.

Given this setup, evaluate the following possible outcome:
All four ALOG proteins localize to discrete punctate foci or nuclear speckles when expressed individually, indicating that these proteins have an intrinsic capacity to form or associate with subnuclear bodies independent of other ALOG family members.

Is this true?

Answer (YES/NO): YES